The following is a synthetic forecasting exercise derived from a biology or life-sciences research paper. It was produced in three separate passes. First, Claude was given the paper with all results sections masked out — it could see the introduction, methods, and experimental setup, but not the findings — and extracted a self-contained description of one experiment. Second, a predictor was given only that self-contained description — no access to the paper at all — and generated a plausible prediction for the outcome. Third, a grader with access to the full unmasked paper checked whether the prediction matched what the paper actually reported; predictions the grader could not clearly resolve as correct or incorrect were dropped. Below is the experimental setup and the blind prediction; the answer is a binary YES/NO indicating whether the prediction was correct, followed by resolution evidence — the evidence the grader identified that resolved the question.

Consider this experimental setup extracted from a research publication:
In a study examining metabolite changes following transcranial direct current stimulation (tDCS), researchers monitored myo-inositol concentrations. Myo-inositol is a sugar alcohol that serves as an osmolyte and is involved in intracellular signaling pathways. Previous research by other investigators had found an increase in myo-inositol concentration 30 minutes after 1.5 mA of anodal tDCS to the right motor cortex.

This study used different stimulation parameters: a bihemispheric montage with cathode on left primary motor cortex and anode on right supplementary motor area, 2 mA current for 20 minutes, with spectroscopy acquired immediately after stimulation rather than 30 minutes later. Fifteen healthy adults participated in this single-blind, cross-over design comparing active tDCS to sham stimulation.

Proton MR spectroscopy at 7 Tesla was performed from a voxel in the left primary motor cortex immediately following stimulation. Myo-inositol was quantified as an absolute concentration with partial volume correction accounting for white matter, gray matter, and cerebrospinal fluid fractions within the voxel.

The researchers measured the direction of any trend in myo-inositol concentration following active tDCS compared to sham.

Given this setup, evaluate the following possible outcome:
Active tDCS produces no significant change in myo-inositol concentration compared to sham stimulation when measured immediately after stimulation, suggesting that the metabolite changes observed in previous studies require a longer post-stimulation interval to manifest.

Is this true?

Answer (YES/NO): YES